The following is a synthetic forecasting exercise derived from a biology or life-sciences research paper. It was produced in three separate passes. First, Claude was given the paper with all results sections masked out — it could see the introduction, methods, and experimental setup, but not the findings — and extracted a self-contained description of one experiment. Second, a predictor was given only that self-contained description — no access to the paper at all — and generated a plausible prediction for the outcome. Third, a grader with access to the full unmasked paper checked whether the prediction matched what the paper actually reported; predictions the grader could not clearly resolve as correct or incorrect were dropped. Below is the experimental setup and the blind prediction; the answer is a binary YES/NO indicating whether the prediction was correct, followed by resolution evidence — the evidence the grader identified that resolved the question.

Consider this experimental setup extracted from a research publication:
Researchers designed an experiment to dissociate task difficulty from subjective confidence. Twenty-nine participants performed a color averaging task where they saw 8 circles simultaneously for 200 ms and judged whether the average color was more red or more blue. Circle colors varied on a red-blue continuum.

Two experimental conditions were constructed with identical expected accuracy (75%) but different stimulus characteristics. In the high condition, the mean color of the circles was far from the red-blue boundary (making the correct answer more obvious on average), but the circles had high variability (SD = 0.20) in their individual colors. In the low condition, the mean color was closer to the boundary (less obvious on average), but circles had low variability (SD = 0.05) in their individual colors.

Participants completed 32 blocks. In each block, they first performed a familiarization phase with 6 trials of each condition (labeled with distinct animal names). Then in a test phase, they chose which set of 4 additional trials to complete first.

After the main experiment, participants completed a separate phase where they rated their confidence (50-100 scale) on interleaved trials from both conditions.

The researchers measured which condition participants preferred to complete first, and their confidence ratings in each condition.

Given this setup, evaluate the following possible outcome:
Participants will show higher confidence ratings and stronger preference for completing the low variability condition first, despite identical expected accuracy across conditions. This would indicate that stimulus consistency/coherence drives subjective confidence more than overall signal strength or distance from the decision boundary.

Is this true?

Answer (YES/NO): NO